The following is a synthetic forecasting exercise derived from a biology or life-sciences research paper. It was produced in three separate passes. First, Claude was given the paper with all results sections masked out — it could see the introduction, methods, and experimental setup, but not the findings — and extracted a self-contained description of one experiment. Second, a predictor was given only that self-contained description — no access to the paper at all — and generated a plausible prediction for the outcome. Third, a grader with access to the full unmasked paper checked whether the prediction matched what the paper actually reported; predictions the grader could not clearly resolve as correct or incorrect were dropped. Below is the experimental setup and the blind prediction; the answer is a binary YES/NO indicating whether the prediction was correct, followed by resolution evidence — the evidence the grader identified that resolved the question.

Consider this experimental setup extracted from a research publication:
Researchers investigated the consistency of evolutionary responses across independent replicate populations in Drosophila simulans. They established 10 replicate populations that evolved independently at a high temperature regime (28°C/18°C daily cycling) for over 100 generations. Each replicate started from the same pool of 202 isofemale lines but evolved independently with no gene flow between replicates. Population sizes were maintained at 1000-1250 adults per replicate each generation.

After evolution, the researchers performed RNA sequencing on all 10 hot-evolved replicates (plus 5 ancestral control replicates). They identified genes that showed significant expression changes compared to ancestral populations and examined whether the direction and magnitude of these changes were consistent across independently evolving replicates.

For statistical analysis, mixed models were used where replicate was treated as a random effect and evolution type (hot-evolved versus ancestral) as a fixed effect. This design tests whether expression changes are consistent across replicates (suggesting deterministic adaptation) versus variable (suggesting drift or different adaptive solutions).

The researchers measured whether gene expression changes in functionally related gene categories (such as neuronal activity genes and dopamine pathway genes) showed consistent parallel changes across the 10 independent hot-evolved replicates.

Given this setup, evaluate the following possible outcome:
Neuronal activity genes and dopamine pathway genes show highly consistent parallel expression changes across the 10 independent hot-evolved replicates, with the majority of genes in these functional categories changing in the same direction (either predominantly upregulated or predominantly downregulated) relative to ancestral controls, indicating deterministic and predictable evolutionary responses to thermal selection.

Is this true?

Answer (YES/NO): YES